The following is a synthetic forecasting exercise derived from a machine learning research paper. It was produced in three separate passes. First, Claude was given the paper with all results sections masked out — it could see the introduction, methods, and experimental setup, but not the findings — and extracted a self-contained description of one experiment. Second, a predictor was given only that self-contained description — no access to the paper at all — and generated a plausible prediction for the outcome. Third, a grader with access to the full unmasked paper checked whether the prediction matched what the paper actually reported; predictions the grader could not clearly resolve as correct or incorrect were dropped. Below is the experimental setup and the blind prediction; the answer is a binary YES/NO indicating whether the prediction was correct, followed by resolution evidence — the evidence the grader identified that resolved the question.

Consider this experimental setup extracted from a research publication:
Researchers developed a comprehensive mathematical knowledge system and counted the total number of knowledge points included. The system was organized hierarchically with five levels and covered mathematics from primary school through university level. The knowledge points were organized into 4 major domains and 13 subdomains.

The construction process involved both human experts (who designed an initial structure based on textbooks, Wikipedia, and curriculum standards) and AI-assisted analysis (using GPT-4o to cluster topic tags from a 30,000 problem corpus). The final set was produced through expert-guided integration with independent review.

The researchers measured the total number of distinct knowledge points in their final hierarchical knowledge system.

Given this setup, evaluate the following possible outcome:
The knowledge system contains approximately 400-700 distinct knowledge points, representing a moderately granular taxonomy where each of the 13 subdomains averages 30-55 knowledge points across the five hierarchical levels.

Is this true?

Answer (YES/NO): YES